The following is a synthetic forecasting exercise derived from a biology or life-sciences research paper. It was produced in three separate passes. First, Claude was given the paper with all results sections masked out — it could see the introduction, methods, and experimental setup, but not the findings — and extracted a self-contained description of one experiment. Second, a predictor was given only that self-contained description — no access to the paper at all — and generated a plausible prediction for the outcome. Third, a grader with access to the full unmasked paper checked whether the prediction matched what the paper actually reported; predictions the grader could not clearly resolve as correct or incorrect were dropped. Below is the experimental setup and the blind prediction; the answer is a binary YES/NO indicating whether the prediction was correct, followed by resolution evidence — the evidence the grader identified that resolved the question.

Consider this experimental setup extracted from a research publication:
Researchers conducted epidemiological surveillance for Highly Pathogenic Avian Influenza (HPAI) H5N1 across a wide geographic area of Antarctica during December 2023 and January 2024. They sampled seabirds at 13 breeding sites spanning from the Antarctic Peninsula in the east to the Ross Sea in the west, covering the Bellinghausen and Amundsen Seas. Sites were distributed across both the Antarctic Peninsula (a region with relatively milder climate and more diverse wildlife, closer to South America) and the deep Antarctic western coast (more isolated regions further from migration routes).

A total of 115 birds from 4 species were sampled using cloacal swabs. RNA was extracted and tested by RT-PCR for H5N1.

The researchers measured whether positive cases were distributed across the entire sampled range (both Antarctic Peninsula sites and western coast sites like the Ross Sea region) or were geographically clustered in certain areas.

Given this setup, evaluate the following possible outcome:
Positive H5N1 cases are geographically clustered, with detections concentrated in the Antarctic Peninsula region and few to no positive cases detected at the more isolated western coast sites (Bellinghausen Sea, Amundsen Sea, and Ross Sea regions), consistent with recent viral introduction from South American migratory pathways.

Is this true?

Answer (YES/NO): YES